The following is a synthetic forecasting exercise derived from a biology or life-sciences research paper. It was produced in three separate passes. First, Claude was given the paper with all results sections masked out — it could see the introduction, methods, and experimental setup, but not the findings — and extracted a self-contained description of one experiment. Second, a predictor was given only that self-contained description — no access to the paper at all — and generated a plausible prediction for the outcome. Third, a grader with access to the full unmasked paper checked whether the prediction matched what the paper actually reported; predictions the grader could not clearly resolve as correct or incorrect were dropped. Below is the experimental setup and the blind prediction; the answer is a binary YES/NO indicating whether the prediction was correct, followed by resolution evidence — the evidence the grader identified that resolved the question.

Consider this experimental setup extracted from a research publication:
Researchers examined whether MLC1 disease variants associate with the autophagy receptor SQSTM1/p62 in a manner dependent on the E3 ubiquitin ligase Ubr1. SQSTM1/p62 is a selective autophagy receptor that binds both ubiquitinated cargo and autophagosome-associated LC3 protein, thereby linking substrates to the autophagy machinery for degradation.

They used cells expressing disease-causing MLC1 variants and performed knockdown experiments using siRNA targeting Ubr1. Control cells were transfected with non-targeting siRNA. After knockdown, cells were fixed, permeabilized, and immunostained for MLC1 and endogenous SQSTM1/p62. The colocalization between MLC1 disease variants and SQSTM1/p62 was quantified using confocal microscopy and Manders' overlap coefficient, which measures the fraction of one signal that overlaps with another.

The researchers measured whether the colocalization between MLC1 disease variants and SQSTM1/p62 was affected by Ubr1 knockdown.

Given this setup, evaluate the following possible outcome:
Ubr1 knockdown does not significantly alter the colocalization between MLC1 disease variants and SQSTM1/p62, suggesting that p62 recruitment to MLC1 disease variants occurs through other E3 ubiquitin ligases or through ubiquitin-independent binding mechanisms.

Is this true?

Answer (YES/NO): NO